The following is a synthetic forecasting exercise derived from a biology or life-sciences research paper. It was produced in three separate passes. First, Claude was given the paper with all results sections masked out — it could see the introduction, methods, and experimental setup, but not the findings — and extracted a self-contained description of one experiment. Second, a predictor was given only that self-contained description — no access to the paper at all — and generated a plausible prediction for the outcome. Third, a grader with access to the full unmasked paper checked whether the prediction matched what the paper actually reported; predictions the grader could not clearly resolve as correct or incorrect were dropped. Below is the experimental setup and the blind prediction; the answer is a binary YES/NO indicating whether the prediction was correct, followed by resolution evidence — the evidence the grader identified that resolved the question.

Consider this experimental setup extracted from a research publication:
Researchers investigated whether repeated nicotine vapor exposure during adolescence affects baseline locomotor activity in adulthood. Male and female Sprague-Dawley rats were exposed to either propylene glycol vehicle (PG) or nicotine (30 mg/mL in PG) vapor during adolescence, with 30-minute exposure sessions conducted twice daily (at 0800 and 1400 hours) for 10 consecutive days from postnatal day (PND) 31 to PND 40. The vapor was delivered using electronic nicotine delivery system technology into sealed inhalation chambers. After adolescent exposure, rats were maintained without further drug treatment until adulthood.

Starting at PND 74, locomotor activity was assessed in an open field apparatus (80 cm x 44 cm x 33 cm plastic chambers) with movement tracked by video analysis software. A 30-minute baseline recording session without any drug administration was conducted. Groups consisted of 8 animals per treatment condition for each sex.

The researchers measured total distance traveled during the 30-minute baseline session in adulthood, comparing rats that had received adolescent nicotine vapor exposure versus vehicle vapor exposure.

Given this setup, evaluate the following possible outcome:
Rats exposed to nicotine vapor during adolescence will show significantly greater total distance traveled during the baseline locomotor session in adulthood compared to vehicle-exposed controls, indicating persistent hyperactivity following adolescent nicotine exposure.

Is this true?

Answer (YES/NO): NO